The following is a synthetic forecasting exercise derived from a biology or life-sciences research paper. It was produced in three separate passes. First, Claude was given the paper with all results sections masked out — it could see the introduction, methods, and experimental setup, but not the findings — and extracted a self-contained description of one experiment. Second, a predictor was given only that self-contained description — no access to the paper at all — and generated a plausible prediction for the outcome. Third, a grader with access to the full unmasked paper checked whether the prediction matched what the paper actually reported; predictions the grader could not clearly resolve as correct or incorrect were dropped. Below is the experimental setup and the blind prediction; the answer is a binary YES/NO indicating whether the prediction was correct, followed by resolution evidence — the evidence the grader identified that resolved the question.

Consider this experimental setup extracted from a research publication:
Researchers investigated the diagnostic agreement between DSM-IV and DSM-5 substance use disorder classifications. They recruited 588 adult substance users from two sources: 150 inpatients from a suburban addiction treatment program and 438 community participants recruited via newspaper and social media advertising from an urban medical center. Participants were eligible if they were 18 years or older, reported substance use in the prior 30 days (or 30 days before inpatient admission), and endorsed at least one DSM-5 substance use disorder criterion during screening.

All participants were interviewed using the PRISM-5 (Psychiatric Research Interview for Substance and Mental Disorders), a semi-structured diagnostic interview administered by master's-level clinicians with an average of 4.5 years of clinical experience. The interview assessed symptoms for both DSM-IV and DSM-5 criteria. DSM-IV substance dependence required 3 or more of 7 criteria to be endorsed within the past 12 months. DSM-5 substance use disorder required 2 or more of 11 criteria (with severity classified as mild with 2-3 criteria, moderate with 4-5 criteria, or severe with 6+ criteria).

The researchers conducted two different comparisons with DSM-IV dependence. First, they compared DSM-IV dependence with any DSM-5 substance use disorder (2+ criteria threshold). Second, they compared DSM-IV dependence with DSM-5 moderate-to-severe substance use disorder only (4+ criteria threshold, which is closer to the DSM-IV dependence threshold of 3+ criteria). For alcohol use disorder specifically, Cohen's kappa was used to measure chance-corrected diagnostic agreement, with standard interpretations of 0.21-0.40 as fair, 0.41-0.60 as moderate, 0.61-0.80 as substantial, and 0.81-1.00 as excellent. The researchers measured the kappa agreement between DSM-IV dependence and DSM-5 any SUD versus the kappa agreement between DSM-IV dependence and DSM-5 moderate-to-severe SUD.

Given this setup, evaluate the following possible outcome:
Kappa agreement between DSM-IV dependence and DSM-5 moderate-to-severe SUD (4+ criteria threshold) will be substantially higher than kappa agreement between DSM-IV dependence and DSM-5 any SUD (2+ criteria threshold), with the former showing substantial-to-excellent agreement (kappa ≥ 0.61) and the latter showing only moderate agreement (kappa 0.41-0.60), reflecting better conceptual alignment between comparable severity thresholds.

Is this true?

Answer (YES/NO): NO